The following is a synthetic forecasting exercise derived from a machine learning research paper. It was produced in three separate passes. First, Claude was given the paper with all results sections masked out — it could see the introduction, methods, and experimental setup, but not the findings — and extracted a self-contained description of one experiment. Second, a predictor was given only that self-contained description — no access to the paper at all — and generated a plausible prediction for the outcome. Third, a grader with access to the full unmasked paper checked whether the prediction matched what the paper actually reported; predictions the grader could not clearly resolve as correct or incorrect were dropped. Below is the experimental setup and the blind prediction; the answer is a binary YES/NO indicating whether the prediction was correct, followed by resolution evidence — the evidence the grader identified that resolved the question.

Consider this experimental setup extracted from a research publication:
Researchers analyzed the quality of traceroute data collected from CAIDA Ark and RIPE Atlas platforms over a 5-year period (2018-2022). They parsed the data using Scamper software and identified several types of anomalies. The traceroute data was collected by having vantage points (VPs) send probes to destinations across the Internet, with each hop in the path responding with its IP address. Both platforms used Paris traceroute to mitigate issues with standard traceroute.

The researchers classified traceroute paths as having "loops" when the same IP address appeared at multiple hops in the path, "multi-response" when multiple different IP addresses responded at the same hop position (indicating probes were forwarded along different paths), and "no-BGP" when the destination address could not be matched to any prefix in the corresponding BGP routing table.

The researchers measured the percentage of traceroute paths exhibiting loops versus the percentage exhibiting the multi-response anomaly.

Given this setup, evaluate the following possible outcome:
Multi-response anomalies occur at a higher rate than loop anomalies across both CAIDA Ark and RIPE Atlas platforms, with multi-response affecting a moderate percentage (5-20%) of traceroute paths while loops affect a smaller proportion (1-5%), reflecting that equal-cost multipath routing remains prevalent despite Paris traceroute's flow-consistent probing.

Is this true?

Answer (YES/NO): NO